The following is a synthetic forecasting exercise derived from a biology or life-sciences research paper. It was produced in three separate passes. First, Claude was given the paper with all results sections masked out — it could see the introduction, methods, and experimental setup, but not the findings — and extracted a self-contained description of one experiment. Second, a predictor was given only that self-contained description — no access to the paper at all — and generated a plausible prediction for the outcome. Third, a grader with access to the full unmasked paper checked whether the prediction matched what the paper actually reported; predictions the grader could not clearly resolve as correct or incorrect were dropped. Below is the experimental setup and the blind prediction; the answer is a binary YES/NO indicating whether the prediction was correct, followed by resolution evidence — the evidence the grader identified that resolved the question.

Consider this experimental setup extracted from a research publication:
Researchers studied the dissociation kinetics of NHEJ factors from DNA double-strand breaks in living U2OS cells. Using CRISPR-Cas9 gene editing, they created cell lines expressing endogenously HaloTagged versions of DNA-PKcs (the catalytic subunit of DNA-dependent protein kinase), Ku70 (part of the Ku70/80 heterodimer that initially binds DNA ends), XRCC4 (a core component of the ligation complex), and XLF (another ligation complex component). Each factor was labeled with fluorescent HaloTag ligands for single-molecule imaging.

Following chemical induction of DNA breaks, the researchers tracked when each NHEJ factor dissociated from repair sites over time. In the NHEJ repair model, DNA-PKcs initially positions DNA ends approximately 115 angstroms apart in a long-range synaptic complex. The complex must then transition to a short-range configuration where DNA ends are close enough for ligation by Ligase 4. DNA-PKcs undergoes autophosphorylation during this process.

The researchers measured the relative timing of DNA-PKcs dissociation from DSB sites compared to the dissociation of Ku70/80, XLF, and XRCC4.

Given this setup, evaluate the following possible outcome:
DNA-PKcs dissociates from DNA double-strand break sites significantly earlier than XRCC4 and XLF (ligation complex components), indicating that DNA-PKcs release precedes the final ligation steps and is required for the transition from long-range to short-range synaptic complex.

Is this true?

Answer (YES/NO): YES